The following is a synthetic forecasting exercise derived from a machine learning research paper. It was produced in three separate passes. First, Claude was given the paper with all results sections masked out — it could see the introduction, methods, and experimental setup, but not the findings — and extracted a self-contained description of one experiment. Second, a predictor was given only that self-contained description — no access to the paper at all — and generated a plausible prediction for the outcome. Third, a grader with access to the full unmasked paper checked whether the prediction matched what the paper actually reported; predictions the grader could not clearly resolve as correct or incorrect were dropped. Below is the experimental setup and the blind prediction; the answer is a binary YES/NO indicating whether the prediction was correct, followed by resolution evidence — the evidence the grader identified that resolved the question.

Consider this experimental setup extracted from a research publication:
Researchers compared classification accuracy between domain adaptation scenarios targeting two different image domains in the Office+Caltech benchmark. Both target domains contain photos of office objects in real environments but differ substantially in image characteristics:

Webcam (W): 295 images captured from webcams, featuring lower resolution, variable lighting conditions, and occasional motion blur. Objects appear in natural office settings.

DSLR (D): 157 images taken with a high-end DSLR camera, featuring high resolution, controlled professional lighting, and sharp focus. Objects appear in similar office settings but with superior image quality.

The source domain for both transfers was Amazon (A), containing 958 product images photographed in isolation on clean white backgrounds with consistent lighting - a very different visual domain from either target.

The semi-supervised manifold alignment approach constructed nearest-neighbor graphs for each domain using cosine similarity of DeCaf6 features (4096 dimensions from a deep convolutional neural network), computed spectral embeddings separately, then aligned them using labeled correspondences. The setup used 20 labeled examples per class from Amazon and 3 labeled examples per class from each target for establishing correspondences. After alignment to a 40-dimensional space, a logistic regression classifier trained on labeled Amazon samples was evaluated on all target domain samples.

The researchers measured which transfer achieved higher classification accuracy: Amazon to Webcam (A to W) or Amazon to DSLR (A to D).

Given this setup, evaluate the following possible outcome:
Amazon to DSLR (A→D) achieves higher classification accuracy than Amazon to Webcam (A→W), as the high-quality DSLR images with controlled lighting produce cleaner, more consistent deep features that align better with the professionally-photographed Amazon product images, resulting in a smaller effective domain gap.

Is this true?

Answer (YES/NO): NO